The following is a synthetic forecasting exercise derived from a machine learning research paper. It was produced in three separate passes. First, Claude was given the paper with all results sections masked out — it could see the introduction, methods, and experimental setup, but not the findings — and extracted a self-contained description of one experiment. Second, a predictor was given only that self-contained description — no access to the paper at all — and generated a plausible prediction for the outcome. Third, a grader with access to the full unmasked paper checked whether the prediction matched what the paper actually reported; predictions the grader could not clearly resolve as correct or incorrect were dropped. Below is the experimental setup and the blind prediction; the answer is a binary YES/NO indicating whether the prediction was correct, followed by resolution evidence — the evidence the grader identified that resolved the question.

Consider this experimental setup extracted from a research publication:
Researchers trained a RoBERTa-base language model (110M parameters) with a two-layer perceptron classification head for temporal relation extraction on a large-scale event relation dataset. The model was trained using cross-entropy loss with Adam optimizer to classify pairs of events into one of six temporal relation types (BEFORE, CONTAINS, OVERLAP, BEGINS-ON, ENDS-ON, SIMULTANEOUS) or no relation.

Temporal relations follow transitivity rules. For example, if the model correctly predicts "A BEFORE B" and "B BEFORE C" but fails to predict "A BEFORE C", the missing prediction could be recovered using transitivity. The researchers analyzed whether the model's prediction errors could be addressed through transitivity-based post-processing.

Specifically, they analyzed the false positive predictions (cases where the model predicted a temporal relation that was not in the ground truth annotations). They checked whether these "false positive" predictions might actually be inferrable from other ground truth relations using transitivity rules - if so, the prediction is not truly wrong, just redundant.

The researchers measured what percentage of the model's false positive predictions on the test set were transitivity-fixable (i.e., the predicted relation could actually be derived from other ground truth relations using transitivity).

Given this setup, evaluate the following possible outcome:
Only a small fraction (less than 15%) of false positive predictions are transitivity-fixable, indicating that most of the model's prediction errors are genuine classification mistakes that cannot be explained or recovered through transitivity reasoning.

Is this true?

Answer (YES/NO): YES